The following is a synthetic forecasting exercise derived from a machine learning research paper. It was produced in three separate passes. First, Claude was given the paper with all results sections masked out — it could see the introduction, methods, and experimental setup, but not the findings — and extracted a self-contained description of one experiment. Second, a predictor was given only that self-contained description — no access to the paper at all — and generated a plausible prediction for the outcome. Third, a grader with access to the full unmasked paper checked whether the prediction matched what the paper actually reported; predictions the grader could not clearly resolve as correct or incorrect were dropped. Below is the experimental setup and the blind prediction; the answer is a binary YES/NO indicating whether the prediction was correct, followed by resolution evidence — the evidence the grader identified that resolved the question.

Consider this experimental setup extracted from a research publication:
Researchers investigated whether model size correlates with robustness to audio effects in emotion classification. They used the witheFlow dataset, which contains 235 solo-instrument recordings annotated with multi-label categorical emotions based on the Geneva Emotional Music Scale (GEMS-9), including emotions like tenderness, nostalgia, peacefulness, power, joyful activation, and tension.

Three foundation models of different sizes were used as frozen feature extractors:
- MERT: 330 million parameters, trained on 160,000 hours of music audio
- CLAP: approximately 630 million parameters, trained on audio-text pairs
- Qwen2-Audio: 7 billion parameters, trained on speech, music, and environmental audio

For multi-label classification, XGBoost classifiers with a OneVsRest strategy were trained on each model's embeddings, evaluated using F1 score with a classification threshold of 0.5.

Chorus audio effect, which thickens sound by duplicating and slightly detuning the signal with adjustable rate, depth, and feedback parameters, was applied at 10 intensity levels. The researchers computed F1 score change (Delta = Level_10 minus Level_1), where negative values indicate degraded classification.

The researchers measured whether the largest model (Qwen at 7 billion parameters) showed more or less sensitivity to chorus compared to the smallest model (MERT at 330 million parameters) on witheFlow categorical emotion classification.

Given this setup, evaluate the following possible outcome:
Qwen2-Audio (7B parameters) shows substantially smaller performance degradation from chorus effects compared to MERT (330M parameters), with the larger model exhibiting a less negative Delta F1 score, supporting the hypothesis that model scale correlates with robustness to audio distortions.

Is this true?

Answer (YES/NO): NO